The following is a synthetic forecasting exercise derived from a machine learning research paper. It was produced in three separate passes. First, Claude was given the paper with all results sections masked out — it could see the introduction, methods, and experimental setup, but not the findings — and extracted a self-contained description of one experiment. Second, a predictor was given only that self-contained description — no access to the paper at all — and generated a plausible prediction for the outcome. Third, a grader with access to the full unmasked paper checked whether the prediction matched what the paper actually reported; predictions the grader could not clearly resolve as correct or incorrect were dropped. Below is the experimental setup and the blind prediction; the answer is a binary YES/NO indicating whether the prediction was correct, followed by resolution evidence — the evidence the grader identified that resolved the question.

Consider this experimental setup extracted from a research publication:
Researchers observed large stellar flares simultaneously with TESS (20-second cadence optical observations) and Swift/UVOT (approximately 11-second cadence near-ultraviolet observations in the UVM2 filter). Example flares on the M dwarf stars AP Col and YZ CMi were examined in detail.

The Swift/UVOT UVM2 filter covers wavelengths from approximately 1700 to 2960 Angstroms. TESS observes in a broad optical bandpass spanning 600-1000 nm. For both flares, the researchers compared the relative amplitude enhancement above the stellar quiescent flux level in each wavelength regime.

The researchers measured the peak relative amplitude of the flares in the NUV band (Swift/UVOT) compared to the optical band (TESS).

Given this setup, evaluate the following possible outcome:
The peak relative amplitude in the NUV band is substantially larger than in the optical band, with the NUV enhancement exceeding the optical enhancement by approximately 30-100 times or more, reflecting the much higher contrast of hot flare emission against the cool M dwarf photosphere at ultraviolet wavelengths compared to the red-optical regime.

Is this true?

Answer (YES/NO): NO